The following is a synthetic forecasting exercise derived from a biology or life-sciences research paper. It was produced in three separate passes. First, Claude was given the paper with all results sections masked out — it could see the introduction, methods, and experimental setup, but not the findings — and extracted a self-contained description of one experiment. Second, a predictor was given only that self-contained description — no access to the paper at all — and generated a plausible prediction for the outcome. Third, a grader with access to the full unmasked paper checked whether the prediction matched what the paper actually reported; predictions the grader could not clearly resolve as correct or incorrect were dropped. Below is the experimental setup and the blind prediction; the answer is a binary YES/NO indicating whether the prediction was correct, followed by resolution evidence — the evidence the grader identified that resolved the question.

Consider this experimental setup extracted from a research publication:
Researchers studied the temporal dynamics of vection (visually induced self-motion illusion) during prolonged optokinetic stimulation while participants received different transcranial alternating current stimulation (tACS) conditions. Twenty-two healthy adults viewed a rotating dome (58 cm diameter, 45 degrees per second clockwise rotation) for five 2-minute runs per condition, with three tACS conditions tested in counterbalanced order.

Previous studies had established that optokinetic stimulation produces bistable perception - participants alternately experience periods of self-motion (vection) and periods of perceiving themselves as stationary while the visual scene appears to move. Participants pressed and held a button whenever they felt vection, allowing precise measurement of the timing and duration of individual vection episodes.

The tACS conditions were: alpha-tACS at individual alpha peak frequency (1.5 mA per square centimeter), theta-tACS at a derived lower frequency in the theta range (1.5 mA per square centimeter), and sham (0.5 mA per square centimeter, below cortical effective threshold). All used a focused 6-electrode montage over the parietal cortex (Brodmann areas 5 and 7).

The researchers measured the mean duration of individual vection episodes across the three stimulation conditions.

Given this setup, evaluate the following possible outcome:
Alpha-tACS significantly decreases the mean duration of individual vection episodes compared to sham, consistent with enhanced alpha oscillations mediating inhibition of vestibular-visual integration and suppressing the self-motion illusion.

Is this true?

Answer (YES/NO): NO